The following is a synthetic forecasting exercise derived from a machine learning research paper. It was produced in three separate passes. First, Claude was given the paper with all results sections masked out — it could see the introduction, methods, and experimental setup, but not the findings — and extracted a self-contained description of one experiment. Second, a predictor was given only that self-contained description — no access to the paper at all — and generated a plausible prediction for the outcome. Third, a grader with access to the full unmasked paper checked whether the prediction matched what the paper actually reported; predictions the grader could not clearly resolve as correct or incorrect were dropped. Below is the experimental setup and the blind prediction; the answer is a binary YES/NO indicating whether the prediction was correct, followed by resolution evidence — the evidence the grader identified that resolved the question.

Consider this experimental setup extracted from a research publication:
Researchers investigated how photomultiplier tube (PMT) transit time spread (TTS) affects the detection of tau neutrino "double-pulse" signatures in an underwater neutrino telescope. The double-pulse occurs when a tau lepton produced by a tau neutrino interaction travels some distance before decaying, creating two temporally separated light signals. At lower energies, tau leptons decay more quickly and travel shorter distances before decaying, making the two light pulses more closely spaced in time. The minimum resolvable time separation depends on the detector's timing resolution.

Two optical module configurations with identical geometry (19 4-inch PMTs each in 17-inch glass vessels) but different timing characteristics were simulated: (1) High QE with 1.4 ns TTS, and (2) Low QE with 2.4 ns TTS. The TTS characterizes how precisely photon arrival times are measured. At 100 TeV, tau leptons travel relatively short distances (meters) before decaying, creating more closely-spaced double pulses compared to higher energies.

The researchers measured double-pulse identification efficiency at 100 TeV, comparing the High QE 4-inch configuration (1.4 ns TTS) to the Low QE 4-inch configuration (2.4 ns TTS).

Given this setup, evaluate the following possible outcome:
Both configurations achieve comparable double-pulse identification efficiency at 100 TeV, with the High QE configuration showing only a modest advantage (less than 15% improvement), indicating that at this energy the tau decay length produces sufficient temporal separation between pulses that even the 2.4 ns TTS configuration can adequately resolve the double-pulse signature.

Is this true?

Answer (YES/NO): YES